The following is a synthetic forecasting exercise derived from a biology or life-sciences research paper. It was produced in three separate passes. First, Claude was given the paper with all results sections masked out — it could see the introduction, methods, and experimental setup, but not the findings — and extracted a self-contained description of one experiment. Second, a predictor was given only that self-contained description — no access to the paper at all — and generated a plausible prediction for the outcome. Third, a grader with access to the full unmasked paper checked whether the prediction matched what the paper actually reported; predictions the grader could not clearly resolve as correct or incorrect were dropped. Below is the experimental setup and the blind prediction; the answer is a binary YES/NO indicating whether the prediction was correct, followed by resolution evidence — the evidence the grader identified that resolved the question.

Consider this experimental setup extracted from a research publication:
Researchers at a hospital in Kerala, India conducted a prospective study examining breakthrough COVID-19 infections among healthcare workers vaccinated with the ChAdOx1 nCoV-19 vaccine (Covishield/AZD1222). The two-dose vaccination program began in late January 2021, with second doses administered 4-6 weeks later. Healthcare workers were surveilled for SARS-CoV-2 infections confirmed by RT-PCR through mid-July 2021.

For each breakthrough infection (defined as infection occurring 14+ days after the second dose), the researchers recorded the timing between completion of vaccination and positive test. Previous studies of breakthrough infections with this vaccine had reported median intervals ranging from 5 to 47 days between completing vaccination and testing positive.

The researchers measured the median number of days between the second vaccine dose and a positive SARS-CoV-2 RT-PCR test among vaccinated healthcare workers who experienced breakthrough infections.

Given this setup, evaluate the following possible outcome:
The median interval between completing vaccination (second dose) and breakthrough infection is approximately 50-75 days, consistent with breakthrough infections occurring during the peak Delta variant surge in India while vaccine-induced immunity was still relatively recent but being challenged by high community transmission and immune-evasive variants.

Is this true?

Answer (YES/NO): YES